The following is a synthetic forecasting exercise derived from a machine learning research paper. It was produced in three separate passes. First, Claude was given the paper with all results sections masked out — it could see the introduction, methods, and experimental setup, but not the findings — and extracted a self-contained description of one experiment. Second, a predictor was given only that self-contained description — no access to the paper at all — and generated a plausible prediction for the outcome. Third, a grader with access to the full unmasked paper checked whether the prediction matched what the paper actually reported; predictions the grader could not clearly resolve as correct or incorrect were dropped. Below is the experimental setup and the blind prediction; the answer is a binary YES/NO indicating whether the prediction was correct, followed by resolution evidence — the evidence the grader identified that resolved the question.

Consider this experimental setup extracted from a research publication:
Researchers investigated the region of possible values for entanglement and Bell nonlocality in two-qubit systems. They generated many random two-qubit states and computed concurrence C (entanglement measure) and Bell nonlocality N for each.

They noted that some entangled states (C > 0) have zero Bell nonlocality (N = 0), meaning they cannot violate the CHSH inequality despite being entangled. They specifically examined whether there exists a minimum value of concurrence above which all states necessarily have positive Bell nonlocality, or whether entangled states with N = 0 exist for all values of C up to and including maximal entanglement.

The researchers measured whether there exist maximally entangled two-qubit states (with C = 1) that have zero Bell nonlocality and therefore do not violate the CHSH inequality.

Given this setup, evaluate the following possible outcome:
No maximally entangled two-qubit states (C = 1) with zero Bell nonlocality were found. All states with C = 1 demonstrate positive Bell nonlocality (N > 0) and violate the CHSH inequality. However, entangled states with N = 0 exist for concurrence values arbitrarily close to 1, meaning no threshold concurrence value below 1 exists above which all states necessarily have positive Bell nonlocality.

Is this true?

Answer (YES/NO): NO